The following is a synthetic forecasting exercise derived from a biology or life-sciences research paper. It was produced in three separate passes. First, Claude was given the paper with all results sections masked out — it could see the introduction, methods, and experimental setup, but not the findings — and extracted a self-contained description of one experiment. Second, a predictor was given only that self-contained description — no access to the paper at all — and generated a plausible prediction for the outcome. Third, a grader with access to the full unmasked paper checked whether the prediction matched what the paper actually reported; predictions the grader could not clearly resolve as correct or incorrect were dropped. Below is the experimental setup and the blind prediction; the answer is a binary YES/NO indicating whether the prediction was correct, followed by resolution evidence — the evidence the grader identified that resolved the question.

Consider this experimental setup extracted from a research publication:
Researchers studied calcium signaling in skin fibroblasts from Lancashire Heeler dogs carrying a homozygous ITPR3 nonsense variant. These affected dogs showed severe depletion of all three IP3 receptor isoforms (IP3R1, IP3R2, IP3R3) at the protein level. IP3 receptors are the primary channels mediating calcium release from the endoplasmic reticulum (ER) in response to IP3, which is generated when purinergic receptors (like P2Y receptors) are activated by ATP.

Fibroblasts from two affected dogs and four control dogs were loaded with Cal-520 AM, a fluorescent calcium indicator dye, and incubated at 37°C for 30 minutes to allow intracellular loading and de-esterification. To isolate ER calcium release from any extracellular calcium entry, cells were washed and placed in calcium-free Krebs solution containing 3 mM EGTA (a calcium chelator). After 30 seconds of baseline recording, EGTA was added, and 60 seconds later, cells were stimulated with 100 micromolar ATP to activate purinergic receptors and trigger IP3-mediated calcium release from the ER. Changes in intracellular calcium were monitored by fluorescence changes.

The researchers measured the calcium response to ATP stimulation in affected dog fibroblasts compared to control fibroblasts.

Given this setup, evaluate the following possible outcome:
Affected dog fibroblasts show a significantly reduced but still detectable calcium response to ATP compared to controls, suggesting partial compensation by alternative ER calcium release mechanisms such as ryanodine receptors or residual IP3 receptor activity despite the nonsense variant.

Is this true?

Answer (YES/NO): YES